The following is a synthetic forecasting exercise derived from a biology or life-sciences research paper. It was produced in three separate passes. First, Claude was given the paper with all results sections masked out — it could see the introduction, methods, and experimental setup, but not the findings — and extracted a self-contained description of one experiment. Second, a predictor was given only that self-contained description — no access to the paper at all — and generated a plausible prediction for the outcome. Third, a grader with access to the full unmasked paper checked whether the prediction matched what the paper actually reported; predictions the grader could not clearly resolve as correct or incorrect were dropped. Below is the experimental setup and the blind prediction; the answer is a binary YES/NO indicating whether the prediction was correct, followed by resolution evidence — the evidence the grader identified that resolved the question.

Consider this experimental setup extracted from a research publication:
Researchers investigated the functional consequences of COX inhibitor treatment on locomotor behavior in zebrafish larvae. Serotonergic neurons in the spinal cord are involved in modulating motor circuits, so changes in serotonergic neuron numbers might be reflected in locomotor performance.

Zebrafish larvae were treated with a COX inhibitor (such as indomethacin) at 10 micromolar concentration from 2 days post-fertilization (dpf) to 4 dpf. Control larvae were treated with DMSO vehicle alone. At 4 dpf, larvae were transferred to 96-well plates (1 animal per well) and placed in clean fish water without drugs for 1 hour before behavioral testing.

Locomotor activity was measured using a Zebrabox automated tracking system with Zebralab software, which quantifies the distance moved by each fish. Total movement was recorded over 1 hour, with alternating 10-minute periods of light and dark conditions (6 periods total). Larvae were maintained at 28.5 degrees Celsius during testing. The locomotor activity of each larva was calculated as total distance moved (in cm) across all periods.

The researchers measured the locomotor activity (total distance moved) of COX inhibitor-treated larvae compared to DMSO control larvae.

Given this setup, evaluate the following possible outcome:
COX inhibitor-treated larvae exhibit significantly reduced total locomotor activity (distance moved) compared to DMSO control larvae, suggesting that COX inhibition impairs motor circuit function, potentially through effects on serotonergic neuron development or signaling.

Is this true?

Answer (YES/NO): YES